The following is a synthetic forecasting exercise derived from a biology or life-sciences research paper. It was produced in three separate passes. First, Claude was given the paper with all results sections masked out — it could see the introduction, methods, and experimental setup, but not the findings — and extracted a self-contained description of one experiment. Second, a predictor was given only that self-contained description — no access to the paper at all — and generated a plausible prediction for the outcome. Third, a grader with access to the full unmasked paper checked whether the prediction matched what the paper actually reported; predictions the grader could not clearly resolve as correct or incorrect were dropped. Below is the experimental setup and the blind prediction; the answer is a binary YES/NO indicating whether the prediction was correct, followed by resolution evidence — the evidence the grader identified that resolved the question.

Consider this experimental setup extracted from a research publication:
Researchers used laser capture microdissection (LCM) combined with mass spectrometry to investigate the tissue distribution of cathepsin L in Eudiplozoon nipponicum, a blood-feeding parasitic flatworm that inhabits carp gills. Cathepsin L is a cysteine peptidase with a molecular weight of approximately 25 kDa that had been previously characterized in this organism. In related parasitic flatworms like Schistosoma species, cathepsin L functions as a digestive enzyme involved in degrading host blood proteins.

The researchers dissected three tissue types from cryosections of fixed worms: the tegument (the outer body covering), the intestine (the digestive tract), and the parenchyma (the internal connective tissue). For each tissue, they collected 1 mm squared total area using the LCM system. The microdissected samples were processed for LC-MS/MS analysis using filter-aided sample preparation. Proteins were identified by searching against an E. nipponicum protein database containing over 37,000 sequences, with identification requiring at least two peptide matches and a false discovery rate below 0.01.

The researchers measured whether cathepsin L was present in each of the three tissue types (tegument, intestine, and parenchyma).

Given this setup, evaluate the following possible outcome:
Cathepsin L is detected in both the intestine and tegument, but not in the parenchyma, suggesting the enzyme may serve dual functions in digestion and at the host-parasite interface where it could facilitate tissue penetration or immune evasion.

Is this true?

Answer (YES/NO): NO